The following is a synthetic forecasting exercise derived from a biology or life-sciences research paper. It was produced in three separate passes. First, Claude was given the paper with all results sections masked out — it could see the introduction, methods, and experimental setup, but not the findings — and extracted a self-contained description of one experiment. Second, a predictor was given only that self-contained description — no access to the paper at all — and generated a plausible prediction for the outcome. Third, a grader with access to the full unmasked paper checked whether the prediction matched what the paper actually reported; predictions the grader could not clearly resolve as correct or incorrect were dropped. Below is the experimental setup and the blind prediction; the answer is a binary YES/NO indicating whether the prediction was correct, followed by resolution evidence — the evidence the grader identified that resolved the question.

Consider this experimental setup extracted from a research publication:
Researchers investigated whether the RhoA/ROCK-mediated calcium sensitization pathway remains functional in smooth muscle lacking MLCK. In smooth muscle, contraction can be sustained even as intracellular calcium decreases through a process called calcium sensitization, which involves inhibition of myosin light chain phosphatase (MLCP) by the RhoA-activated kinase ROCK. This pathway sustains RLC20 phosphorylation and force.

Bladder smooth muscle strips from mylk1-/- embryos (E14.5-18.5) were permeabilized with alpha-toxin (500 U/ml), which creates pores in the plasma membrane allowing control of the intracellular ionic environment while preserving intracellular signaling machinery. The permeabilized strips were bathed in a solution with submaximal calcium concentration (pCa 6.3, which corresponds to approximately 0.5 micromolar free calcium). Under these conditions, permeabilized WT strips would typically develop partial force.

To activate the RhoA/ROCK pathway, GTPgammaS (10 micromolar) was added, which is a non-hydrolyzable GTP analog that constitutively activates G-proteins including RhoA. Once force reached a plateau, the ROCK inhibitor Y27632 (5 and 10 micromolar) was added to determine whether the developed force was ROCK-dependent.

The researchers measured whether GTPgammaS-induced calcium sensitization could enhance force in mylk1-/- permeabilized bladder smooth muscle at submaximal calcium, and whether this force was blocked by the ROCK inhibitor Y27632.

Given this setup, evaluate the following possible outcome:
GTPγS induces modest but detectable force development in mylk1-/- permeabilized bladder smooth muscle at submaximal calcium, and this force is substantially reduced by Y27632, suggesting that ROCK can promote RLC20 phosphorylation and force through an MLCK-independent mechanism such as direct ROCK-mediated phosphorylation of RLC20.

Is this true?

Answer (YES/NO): NO